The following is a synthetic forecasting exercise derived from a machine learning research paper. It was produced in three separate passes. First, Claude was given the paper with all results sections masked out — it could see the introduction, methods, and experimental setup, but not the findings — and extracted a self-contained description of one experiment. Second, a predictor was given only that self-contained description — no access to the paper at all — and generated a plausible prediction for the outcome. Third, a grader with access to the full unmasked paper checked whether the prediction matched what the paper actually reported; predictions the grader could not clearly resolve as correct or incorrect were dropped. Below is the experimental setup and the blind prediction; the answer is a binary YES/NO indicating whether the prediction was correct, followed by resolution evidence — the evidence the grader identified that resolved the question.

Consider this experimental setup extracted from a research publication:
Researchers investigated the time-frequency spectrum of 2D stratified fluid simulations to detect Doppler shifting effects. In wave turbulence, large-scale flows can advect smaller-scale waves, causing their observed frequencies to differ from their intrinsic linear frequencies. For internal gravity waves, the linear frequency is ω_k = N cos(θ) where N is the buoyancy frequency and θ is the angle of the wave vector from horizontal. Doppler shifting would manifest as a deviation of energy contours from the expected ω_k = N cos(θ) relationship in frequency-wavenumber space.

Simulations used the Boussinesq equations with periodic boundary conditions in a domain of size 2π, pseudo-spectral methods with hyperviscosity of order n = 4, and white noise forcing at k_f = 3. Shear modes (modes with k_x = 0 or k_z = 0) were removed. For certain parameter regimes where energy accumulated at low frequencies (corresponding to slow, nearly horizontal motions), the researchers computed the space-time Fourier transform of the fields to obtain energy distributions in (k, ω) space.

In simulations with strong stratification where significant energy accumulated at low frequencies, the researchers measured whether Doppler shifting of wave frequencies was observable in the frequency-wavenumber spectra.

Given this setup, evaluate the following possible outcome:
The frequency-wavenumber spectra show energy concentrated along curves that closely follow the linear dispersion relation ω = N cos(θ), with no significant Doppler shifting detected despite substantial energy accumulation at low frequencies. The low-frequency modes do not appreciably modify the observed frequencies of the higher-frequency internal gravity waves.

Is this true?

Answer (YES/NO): NO